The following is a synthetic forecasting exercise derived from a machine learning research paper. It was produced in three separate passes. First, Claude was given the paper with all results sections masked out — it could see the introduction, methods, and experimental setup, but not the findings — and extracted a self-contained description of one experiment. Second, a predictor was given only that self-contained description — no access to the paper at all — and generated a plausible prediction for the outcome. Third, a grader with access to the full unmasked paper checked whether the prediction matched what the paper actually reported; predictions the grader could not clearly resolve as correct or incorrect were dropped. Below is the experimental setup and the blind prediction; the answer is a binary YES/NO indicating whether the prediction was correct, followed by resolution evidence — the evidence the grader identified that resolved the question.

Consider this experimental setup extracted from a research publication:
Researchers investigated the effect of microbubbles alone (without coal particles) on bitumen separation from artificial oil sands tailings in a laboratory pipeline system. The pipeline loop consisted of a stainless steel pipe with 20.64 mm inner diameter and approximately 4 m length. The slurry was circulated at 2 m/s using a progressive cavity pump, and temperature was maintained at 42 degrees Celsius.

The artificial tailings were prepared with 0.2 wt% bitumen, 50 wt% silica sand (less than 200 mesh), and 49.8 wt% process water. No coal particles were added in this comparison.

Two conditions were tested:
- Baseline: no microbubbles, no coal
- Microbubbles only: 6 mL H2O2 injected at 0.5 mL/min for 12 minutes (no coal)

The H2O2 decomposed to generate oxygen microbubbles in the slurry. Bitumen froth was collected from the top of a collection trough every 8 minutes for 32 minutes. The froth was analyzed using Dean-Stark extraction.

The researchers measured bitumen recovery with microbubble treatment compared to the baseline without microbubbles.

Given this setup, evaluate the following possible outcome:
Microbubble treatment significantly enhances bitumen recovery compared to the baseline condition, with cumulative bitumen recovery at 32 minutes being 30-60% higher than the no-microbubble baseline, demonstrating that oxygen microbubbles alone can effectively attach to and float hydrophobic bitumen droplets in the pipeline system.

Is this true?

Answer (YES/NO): NO